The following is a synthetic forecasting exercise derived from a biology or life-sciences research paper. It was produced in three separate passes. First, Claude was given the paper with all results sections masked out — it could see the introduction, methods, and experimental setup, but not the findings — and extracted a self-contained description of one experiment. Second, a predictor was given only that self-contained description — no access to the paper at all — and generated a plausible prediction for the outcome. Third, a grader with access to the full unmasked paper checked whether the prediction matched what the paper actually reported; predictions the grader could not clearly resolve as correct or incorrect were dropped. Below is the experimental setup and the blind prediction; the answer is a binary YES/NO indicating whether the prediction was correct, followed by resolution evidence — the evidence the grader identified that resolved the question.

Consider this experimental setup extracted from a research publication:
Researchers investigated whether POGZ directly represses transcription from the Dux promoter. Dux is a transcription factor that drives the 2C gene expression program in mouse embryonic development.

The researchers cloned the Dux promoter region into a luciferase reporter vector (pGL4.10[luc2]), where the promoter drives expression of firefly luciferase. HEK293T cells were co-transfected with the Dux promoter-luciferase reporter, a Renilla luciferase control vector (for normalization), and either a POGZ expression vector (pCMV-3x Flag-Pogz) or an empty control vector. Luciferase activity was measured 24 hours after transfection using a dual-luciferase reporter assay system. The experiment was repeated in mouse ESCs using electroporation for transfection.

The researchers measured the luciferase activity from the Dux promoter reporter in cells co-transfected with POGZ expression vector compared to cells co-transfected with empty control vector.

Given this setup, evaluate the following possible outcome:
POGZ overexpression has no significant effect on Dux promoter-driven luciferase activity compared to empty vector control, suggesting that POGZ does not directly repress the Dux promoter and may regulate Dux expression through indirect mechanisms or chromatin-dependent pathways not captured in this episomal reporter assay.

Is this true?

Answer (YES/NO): NO